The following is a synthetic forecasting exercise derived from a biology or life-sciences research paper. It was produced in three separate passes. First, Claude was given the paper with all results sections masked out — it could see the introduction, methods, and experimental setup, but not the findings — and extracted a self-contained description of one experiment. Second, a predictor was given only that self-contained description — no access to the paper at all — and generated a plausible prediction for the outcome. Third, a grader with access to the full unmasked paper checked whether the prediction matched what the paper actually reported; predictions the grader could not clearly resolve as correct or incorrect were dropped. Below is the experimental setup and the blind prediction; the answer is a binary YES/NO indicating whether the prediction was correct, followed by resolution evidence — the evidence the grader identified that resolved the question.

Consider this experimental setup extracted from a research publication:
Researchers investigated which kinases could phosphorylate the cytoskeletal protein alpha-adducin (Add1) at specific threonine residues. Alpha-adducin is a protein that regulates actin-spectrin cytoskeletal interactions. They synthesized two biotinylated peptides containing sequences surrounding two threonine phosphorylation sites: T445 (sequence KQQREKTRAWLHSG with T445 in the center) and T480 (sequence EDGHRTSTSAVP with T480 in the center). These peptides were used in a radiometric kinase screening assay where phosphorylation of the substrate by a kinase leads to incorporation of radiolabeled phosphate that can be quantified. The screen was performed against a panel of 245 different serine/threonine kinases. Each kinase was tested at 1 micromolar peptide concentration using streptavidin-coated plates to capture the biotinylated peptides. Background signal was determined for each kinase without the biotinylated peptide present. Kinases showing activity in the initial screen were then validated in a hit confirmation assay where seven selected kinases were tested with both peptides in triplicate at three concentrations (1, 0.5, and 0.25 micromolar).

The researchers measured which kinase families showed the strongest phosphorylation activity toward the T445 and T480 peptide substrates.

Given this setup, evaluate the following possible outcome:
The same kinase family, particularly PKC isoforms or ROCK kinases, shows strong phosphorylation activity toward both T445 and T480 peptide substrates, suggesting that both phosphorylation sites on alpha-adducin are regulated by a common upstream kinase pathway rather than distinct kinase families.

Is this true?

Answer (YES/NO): NO